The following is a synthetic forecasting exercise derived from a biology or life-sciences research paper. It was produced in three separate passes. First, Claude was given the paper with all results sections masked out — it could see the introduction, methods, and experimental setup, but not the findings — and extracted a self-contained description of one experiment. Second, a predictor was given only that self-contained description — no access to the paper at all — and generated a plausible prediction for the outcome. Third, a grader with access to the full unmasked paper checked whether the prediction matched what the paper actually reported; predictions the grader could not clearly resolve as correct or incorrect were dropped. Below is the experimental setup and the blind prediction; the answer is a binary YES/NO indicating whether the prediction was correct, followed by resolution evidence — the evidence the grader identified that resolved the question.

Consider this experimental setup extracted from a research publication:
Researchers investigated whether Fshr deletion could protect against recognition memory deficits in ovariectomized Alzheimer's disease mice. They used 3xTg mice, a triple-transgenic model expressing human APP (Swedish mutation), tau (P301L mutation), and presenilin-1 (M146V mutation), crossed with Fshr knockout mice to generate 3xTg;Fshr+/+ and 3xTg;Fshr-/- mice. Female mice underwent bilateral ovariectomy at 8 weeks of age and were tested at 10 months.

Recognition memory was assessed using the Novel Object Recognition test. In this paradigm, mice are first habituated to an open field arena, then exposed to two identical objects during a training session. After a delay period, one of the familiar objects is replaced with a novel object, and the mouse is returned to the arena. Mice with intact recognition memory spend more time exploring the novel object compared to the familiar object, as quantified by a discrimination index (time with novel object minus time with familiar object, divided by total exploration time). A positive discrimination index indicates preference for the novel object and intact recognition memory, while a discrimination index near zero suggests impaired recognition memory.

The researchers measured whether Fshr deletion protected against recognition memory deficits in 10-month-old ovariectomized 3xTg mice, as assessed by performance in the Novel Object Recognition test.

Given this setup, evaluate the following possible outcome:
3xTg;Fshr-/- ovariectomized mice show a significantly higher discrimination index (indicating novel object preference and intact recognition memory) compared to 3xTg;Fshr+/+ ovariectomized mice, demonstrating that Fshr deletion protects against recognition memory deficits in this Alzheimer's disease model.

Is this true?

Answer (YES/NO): YES